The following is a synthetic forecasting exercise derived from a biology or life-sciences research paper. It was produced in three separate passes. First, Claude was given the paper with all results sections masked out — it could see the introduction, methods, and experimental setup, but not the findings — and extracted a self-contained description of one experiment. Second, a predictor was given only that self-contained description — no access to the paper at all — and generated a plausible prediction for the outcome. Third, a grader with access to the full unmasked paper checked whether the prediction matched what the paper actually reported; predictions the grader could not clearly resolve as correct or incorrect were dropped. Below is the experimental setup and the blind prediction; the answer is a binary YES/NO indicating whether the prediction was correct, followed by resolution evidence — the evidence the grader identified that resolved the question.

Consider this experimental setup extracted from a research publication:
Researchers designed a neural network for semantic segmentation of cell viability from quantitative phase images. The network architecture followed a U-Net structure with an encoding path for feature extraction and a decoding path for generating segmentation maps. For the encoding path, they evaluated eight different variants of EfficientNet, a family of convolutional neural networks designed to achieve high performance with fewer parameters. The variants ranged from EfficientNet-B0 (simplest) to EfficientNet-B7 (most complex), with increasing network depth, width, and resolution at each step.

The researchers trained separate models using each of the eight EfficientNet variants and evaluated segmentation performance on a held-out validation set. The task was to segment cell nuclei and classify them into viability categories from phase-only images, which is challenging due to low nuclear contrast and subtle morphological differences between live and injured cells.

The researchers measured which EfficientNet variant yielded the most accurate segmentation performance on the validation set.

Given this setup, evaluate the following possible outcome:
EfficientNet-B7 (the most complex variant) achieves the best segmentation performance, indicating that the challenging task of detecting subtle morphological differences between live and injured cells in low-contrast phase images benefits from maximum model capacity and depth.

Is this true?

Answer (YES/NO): NO